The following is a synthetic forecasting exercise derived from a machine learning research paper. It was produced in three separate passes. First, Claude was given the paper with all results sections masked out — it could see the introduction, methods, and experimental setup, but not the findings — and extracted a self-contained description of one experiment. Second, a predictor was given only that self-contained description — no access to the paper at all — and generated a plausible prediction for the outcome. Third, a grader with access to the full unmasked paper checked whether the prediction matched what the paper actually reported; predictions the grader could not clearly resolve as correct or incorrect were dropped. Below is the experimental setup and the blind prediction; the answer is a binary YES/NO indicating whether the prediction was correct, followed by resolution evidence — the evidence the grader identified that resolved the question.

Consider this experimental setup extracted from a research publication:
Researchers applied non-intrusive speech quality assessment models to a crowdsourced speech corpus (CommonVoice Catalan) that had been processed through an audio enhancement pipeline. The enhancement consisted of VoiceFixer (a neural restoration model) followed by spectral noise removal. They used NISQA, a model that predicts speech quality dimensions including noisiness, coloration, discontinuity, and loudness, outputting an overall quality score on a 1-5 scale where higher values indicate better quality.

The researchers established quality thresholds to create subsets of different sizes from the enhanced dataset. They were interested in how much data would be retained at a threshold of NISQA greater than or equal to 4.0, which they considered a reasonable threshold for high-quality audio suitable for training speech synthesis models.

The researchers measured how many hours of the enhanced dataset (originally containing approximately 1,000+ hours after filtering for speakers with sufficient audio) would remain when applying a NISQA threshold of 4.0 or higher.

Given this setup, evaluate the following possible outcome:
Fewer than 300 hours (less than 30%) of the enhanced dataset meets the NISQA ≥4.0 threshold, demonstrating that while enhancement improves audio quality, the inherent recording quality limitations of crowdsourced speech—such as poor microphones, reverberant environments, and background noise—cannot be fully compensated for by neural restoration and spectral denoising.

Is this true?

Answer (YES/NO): YES